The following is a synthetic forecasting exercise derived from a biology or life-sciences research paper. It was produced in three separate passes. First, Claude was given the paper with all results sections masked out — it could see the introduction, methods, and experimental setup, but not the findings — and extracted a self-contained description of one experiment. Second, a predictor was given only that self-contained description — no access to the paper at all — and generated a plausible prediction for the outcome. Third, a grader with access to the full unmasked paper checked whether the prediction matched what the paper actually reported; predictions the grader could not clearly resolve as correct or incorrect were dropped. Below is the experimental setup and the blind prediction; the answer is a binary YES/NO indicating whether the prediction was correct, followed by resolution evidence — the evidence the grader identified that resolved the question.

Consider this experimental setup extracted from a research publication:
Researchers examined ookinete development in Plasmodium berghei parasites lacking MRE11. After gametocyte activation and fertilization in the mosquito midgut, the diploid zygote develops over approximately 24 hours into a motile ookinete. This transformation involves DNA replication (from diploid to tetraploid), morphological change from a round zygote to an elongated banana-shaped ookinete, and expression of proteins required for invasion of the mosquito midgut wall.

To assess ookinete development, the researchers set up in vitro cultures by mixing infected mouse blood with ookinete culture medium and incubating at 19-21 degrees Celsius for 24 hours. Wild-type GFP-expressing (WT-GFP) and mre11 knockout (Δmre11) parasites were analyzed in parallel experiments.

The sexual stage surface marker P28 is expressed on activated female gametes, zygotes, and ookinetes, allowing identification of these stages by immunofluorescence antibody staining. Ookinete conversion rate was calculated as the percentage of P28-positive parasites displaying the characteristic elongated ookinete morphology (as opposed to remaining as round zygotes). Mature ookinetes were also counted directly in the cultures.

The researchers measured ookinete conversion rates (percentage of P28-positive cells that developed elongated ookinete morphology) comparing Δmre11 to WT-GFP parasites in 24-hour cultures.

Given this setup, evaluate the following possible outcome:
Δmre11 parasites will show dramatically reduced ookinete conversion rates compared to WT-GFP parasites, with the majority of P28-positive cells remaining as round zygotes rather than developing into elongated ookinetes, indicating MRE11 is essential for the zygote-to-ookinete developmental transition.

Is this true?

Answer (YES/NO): NO